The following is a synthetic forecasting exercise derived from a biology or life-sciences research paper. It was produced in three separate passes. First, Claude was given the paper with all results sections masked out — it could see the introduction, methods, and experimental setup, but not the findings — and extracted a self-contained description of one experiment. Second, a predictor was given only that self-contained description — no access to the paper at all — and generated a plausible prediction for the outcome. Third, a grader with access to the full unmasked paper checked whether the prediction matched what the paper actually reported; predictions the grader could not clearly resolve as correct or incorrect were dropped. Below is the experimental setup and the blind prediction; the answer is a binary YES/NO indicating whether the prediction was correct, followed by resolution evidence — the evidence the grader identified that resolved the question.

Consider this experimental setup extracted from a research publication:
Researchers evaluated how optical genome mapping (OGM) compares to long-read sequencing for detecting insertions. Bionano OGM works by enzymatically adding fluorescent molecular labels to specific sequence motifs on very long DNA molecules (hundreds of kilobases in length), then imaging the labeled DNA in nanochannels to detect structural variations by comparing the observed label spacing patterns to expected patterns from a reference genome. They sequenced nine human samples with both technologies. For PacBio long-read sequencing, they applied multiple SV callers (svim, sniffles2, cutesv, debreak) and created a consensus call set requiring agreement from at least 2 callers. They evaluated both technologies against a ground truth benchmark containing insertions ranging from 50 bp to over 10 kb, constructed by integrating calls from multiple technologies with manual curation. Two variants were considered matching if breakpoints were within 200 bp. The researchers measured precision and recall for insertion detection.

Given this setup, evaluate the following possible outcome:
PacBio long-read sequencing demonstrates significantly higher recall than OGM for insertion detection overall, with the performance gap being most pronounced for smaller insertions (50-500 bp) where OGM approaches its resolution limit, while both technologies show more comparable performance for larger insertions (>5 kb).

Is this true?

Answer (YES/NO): NO